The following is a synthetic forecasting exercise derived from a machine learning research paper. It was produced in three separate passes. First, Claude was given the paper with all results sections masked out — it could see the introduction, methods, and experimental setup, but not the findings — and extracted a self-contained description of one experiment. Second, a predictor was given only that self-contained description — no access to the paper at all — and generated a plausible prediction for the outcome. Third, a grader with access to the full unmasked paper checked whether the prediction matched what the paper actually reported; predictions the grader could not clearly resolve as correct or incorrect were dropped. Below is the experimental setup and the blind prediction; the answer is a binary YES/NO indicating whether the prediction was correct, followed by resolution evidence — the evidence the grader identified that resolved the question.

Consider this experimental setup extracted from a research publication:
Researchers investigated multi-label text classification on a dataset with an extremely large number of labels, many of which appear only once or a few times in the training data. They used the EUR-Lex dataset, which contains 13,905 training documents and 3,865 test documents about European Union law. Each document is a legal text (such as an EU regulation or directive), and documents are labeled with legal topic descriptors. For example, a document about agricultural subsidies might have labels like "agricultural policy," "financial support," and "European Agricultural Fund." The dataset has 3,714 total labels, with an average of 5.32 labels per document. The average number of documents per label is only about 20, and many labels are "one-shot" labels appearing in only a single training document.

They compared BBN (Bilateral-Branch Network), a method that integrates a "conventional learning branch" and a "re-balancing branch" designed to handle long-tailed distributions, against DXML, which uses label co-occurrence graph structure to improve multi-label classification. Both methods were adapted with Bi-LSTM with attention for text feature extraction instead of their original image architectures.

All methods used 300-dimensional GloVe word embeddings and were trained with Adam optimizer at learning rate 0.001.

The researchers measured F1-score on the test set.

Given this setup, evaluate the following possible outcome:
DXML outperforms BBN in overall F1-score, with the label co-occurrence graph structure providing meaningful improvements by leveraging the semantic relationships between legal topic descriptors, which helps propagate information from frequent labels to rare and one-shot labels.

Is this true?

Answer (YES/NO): YES